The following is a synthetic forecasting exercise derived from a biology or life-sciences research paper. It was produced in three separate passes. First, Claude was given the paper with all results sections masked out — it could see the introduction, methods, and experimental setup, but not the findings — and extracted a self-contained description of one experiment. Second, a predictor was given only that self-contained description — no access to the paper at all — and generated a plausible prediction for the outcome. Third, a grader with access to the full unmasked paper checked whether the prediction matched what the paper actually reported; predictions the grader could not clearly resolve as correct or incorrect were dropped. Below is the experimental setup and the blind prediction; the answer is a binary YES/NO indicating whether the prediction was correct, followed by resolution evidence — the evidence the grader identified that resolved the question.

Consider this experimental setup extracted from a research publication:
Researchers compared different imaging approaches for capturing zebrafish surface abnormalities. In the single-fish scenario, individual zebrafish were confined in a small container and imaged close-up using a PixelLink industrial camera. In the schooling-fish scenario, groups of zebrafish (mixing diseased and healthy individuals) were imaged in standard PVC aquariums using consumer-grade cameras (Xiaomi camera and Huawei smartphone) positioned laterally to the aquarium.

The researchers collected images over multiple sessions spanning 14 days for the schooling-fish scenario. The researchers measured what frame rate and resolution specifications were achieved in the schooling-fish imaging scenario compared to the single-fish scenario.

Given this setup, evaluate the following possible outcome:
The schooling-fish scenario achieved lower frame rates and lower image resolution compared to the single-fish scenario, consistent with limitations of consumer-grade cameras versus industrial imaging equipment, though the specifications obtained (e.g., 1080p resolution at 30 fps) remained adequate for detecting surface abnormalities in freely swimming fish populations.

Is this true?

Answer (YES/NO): YES